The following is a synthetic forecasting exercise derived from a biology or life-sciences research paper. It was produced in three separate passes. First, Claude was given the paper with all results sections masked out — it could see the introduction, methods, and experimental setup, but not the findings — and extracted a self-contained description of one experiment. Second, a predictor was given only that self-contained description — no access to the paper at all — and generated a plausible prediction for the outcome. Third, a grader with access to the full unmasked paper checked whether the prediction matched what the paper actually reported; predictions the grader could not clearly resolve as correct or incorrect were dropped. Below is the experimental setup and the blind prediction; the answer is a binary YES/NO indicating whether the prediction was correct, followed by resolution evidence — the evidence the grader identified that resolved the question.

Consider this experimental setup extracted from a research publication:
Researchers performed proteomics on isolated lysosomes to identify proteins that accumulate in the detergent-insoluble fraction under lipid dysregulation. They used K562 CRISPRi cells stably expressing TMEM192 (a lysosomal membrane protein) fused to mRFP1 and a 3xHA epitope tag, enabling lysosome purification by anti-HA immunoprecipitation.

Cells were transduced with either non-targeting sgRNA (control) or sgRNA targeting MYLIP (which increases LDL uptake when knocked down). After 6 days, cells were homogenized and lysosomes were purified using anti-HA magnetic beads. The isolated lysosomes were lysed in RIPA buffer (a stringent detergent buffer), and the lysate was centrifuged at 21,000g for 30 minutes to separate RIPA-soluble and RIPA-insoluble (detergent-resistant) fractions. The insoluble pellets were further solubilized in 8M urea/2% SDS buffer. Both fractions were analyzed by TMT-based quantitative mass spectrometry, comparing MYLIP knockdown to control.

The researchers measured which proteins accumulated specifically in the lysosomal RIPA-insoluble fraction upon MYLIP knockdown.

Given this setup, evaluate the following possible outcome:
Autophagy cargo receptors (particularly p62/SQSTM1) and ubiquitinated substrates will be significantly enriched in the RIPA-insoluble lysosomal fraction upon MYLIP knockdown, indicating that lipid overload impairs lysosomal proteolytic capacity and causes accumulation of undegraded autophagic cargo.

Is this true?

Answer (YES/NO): NO